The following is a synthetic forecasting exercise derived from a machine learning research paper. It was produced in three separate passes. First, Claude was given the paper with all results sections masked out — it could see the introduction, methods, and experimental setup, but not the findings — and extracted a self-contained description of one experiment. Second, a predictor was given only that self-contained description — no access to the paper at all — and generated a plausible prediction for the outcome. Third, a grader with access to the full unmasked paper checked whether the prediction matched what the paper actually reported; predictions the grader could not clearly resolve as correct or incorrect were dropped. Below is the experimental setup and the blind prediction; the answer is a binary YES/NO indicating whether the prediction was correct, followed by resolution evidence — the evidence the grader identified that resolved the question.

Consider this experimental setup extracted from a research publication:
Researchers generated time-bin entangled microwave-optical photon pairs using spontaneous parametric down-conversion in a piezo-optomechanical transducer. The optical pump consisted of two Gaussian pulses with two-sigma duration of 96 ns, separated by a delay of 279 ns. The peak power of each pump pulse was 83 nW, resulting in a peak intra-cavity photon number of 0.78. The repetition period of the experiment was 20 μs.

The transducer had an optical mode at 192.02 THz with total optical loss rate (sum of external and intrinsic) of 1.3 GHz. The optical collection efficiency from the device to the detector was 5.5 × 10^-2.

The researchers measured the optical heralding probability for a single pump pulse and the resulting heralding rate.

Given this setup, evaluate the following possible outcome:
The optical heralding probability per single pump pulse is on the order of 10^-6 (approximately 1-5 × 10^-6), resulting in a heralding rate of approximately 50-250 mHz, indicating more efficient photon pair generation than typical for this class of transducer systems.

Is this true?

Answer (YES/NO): NO